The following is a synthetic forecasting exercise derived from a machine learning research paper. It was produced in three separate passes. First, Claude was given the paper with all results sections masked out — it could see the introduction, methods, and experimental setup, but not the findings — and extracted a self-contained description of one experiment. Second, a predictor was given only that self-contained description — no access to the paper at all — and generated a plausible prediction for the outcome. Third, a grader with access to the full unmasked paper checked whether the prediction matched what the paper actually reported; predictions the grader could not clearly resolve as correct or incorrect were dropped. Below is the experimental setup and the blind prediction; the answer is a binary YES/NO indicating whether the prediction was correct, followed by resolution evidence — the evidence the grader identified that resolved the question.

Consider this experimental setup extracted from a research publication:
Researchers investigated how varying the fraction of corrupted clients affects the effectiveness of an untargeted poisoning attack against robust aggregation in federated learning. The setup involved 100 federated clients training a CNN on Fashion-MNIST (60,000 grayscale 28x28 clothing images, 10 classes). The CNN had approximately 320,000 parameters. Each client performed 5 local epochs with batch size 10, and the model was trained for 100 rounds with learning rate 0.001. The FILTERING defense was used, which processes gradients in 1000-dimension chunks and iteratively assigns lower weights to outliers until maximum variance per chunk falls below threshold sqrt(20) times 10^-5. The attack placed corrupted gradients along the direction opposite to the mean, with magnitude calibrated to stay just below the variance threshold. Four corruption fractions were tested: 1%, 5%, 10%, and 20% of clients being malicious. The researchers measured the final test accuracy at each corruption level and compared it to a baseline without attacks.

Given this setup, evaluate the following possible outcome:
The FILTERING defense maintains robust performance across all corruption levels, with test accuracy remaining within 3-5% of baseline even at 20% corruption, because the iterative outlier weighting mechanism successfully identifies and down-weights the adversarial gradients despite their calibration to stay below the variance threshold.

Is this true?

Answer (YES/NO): NO